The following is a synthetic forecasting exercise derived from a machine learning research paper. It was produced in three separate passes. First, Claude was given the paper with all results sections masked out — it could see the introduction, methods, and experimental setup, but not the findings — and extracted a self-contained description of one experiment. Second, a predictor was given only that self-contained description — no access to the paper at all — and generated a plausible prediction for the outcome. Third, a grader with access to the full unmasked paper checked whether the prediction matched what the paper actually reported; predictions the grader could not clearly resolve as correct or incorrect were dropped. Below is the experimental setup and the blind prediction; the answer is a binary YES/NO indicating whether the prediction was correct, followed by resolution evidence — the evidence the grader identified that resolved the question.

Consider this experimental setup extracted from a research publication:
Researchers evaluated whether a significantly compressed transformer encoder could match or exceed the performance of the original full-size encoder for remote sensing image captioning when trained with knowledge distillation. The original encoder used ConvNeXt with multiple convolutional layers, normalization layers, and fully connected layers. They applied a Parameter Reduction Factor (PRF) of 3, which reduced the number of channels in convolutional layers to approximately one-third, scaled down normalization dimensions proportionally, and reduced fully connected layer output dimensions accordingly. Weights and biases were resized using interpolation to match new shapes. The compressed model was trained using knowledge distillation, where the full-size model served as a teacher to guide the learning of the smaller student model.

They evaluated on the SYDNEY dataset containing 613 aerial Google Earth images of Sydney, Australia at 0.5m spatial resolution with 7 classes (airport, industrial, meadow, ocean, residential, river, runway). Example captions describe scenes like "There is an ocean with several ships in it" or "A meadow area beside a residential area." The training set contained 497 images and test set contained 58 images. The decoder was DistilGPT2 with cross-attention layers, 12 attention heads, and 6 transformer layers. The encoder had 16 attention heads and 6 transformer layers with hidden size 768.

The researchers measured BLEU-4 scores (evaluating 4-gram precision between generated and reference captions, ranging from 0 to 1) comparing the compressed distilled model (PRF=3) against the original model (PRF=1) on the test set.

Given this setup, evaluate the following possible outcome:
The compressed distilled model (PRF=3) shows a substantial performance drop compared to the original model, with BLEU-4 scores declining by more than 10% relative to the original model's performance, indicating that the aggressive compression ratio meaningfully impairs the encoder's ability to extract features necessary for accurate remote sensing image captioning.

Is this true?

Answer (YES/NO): NO